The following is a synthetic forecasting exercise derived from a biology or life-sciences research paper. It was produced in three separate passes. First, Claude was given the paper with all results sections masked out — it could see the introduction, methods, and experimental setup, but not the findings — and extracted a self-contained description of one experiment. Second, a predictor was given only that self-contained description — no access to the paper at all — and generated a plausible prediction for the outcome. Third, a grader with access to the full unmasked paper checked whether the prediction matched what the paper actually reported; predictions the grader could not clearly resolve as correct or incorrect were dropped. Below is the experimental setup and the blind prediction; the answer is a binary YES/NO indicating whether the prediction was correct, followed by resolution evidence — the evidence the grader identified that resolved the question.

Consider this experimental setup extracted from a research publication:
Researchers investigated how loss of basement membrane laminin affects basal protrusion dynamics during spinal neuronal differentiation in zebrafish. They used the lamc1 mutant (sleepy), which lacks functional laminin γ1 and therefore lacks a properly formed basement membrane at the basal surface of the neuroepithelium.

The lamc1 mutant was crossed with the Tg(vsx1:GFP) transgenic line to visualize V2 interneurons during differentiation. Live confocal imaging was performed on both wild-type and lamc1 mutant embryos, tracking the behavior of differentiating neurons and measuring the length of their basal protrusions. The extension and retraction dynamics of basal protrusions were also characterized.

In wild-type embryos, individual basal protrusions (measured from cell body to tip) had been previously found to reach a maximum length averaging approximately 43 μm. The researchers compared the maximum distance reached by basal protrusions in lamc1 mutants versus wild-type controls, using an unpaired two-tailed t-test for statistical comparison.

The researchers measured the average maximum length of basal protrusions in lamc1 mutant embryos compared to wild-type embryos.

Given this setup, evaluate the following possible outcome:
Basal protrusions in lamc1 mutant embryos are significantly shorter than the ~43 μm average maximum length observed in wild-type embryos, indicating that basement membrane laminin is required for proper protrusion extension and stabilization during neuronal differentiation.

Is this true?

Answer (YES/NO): YES